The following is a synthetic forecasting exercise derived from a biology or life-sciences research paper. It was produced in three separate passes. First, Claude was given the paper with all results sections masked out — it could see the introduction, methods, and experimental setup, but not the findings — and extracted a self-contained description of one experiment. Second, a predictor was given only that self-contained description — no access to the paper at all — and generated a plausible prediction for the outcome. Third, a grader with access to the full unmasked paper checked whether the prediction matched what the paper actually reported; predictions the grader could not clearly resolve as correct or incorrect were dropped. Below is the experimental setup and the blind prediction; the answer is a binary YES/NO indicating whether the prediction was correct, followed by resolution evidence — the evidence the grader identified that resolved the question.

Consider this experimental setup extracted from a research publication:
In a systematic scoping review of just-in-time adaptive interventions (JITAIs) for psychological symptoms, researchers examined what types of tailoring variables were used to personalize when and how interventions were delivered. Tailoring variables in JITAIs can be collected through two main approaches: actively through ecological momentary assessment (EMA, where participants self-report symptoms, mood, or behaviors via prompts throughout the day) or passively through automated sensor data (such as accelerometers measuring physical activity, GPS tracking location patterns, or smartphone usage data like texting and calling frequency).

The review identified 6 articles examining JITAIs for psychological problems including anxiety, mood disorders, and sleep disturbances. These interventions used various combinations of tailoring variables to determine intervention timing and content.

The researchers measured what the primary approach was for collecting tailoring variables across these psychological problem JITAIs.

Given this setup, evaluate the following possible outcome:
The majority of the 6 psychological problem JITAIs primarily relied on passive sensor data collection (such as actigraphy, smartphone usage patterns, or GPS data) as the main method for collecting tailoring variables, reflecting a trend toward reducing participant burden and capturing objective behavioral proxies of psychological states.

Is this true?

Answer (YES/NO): NO